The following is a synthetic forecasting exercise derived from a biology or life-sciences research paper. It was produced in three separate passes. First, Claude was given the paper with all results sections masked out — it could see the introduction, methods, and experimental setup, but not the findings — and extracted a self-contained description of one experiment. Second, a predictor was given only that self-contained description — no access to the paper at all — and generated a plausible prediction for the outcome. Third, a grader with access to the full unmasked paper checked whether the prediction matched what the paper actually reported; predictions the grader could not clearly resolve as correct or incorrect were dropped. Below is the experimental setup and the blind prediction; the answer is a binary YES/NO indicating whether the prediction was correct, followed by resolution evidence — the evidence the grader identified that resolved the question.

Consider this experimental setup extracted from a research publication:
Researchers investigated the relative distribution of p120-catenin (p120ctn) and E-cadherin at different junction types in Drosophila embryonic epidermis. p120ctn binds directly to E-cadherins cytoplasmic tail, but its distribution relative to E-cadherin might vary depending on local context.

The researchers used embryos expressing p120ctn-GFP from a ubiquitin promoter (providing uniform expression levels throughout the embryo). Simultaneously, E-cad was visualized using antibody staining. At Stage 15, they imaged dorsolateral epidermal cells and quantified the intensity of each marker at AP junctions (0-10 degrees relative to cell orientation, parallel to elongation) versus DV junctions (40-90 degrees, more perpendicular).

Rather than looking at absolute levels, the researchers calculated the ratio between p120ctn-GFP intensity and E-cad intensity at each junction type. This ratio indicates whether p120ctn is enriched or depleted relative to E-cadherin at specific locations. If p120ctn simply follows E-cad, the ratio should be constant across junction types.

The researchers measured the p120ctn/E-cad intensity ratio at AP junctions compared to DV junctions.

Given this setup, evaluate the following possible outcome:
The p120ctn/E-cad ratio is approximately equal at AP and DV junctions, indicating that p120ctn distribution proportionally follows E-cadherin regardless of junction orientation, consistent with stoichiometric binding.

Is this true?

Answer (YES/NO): YES